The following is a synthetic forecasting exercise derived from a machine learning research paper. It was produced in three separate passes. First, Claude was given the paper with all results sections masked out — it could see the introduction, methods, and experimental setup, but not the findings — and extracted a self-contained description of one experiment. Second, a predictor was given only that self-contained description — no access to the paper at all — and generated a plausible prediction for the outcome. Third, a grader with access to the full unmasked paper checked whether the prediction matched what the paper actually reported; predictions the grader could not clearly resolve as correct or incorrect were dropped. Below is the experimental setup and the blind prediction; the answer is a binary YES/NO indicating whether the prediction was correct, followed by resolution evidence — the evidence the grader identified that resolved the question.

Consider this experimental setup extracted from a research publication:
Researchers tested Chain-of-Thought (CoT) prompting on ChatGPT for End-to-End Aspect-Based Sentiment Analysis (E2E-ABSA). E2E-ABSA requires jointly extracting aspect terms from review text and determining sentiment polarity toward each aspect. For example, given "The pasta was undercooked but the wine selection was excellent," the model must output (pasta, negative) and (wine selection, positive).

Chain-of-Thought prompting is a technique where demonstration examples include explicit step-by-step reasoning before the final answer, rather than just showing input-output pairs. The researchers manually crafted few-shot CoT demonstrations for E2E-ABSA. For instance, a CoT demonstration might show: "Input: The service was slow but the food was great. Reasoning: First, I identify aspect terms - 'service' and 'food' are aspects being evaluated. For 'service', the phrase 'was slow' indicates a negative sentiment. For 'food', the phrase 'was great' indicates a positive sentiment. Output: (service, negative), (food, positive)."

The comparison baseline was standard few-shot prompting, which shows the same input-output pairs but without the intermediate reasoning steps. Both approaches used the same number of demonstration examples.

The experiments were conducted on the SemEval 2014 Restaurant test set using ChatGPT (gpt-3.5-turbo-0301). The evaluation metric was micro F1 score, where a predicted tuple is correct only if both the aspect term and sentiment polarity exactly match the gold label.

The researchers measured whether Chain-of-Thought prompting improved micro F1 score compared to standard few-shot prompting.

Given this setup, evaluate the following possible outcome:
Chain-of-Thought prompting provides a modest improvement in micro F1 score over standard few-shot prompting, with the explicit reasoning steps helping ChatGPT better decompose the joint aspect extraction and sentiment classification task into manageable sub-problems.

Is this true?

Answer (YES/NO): NO